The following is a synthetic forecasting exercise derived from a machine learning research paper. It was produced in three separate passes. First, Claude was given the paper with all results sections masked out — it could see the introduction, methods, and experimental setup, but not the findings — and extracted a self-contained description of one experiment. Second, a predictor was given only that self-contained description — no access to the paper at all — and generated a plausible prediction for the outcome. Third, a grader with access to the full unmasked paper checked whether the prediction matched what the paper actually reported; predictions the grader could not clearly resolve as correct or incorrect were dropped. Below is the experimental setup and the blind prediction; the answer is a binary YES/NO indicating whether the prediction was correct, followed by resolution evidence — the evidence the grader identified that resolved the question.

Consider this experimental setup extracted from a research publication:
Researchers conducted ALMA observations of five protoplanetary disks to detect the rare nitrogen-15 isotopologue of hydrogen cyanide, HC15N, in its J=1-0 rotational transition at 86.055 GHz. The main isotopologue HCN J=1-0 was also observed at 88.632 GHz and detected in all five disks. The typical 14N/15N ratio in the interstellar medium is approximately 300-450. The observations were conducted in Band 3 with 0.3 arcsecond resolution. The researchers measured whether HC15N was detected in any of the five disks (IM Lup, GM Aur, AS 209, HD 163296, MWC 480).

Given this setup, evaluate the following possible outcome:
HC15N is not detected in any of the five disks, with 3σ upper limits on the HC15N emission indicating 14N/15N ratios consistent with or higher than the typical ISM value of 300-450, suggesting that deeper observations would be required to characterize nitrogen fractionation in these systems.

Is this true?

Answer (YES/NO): NO